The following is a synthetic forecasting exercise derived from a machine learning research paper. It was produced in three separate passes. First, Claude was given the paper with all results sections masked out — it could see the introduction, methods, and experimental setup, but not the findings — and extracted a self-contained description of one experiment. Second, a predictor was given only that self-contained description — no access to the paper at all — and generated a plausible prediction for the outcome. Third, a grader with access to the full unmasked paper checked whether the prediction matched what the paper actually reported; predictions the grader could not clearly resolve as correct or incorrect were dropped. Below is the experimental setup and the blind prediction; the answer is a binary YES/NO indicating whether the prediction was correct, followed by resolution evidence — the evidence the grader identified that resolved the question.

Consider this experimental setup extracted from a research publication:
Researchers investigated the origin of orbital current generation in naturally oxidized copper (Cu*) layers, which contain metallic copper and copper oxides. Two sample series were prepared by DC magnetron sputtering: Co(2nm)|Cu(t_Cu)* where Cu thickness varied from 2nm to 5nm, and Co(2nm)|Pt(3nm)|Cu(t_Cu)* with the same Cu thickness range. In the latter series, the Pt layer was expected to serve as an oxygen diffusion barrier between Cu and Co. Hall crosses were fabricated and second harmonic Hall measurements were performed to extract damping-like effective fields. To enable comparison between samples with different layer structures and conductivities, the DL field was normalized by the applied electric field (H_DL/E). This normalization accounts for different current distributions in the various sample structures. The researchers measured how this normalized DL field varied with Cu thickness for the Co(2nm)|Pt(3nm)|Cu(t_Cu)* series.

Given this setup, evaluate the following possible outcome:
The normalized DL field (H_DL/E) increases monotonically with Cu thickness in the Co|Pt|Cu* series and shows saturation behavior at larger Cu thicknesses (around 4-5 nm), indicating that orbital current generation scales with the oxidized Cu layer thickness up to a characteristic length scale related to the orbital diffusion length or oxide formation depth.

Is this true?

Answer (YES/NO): NO